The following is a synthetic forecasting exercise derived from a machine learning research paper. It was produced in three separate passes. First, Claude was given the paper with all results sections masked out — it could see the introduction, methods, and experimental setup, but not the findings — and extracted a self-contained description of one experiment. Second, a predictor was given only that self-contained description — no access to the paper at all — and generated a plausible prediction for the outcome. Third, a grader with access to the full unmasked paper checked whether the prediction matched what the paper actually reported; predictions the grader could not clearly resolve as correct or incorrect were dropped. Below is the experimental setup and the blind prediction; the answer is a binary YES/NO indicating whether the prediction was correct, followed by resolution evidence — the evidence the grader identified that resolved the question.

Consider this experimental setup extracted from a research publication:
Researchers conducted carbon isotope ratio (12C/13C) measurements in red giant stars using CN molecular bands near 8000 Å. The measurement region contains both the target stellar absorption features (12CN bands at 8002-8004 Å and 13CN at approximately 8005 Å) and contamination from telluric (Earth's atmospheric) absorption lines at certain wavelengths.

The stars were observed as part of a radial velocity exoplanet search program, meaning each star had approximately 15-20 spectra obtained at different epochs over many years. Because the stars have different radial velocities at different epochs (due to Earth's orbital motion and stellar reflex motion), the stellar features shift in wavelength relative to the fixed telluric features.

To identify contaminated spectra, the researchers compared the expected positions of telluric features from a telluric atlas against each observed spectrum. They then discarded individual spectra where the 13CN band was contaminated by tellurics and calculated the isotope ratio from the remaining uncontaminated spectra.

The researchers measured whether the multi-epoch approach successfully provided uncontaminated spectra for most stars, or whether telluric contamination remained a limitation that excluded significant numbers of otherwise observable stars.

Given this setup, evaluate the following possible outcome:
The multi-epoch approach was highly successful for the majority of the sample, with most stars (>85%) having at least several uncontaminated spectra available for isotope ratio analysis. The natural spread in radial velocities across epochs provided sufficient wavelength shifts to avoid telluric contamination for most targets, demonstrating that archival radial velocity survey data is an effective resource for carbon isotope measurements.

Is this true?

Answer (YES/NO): NO